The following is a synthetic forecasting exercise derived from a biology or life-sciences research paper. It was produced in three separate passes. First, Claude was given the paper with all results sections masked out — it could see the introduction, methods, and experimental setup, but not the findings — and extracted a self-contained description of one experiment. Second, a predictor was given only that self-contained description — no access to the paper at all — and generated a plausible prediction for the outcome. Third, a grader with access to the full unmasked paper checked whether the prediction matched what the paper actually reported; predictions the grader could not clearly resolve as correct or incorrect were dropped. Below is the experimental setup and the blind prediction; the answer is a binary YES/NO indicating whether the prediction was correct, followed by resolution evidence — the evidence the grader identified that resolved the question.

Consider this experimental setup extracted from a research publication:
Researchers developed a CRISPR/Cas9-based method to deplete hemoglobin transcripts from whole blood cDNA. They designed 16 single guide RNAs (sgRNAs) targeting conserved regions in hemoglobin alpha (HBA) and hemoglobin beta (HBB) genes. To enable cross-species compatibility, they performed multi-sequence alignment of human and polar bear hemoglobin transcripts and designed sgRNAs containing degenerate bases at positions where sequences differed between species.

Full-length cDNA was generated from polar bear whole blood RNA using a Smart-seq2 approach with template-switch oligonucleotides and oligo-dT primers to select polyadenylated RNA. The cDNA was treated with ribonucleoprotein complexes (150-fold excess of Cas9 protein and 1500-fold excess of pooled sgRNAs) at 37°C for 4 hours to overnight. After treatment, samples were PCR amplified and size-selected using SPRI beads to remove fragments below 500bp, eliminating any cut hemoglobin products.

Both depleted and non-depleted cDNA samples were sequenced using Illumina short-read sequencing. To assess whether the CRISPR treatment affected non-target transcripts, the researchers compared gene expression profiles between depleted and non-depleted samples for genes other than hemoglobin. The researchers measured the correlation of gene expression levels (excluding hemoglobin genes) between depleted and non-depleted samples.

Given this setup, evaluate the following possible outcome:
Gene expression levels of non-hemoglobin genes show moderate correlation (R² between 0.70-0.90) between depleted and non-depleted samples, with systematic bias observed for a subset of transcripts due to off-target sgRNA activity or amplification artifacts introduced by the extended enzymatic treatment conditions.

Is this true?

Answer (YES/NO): NO